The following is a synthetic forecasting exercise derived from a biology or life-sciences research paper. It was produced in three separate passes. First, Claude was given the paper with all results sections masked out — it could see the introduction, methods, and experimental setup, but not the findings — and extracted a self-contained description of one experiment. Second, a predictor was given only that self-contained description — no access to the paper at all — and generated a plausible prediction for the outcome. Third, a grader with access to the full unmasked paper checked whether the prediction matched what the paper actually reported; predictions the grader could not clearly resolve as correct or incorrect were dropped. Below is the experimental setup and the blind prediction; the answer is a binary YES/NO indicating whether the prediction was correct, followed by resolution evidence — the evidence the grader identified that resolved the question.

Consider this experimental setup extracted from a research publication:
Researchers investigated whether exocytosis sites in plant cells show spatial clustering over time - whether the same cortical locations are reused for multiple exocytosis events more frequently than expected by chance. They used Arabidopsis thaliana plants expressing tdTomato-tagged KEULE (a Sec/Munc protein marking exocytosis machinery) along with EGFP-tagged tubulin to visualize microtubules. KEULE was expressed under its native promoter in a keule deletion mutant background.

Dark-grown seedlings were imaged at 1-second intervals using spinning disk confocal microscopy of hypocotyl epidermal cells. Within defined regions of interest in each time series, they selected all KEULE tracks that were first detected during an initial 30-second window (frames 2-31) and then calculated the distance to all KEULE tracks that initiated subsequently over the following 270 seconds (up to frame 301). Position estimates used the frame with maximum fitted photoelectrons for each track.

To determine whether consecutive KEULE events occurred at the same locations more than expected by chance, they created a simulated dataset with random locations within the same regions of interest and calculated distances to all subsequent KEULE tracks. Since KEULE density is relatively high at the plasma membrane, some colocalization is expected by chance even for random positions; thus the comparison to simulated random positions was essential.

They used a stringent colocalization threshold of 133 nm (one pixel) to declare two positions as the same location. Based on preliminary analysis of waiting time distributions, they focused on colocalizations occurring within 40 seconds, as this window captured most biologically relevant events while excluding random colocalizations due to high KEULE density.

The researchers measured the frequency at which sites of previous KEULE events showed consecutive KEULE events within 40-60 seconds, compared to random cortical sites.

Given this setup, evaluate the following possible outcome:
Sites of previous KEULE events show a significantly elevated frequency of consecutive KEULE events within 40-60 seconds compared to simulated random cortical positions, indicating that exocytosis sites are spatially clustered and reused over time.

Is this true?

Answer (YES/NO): YES